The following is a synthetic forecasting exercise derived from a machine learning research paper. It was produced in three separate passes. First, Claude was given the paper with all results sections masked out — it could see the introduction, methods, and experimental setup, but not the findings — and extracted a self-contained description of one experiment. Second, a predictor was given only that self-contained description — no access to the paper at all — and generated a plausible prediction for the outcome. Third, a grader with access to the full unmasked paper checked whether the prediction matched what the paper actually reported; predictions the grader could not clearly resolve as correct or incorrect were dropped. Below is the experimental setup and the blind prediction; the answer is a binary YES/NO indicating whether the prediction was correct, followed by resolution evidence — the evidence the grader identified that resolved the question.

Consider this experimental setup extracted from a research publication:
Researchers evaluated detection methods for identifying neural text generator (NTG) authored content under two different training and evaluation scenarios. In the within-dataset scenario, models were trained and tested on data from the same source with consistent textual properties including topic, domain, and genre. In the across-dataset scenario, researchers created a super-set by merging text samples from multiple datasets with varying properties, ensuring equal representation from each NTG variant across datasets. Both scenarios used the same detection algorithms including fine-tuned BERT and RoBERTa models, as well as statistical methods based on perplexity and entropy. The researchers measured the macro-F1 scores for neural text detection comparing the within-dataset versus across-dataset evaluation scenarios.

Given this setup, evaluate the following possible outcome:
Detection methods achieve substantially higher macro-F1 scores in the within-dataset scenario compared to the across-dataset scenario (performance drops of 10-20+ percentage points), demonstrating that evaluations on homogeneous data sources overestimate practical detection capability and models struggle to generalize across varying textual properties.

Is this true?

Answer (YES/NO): NO